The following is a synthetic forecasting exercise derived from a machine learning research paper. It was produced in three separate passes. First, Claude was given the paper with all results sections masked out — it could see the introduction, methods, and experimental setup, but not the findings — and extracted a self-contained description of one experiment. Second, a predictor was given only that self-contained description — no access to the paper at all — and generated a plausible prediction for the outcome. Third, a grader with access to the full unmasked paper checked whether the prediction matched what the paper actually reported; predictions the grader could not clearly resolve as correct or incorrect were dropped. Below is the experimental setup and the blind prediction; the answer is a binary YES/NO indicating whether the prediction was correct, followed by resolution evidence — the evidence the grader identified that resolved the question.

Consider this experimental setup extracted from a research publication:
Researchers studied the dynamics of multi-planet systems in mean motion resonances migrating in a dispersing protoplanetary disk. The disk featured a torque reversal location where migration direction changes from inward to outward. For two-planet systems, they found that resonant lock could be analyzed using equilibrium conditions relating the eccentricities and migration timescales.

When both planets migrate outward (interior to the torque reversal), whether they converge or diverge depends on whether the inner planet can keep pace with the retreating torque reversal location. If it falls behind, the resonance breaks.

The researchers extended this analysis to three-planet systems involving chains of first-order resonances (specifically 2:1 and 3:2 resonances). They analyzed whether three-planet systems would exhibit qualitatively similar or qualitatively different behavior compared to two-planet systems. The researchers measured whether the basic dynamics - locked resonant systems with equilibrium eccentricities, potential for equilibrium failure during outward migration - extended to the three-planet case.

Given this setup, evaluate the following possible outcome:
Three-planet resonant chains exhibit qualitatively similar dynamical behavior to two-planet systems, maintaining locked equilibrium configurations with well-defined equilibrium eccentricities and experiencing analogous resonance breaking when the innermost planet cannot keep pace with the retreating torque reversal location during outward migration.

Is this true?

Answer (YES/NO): YES